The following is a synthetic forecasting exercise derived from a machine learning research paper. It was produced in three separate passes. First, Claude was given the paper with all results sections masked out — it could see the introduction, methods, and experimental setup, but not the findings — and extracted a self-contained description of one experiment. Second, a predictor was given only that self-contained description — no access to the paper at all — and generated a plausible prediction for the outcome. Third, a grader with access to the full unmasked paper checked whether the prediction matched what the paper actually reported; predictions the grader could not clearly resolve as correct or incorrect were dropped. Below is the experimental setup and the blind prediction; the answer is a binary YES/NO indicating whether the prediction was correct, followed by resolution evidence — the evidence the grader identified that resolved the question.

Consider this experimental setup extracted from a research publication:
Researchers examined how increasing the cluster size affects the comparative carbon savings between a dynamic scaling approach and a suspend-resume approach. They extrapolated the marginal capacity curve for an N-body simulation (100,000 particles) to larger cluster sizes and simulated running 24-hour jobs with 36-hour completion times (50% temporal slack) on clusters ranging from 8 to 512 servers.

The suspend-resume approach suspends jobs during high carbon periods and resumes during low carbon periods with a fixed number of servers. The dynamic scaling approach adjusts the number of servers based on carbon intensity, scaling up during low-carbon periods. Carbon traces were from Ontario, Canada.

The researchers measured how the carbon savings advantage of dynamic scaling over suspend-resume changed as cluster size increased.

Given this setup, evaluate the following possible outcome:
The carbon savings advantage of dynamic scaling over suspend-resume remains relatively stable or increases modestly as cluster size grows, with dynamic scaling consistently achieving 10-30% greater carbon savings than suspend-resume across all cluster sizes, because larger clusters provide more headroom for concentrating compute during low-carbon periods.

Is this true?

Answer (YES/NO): NO